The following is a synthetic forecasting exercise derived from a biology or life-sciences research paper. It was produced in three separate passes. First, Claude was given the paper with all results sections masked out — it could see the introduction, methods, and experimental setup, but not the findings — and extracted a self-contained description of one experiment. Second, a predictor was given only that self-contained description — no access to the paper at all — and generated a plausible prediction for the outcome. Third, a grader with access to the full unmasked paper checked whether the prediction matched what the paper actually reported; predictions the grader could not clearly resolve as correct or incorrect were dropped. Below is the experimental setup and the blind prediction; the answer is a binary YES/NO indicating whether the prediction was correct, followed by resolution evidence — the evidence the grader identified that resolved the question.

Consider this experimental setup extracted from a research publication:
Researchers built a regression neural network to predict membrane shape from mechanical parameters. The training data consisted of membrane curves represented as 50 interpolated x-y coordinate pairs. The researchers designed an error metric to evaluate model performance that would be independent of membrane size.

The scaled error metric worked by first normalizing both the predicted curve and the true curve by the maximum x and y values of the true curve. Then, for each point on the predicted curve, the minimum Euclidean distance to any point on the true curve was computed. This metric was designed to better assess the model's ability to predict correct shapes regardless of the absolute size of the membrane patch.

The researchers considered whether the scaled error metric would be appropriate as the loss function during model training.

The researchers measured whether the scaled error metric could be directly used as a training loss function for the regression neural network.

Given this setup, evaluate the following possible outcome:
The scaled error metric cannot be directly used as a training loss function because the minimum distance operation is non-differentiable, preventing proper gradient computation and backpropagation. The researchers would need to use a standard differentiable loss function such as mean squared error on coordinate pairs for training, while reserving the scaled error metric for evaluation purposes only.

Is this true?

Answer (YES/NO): NO